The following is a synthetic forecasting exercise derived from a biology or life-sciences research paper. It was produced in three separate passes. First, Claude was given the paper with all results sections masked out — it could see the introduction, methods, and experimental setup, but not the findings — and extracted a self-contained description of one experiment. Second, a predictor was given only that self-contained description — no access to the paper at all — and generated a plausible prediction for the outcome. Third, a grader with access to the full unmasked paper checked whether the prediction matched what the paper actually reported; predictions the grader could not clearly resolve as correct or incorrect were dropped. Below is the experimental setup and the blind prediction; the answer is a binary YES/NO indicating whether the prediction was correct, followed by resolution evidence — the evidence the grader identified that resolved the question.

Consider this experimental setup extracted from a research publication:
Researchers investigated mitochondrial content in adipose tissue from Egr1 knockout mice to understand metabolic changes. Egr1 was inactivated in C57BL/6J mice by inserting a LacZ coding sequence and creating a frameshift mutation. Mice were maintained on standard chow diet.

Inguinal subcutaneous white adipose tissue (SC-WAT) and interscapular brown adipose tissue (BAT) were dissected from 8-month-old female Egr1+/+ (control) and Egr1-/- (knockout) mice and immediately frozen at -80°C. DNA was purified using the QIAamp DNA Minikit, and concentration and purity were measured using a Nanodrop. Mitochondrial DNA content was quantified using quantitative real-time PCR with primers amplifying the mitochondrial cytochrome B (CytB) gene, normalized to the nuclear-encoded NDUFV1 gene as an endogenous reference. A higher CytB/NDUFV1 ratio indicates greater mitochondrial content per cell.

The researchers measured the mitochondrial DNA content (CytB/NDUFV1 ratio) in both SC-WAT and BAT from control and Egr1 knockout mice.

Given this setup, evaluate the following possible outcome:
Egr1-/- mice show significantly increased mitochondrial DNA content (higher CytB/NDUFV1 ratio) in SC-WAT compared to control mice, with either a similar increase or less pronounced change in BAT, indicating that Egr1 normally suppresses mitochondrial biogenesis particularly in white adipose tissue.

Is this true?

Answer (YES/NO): YES